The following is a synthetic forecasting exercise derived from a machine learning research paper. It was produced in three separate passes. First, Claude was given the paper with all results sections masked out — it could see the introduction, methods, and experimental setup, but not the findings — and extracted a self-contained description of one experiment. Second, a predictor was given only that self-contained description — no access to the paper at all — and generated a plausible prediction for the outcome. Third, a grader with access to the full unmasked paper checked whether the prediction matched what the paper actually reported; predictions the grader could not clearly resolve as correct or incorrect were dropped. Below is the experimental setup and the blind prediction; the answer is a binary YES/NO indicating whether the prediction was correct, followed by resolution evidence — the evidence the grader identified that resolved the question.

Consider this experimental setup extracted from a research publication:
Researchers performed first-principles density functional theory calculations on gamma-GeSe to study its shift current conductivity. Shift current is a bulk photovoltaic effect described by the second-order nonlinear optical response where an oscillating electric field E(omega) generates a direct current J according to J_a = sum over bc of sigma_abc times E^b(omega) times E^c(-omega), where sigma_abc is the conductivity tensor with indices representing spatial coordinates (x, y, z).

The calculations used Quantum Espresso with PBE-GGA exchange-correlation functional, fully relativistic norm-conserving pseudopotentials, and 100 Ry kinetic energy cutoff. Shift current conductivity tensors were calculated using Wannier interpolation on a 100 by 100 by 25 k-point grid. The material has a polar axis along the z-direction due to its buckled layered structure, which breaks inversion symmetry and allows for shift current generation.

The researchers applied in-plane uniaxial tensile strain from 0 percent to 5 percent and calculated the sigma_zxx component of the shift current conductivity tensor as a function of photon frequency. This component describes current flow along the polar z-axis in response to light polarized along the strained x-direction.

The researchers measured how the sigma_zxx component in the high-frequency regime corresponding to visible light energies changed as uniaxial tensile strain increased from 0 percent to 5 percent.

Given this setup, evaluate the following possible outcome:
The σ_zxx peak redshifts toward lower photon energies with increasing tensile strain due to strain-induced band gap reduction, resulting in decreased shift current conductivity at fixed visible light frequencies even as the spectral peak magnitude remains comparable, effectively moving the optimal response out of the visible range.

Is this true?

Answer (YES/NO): NO